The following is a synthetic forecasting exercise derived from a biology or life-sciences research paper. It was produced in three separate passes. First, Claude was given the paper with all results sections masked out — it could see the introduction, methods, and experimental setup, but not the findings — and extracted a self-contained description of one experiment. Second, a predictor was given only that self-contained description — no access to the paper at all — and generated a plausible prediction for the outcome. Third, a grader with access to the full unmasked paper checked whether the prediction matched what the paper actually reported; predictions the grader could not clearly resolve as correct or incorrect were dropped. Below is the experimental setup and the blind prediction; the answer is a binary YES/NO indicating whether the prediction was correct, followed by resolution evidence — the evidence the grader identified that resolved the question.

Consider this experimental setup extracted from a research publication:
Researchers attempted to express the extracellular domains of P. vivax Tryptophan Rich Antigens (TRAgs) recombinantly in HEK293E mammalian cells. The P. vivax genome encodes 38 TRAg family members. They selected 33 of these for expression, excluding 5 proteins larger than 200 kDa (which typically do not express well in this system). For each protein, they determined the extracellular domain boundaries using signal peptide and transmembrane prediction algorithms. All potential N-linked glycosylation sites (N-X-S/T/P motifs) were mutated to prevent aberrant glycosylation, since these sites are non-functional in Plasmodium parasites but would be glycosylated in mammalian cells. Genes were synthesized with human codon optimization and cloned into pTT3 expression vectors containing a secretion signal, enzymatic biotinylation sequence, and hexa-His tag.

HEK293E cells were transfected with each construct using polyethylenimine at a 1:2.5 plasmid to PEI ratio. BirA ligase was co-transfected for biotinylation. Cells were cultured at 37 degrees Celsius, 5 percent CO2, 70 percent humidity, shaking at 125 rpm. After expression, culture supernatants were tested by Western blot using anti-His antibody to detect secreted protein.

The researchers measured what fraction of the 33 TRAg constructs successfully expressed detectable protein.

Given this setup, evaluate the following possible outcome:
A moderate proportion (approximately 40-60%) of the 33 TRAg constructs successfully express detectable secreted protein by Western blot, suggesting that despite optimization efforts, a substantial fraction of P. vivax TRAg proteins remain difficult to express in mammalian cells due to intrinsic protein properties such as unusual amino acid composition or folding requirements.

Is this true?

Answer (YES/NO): NO